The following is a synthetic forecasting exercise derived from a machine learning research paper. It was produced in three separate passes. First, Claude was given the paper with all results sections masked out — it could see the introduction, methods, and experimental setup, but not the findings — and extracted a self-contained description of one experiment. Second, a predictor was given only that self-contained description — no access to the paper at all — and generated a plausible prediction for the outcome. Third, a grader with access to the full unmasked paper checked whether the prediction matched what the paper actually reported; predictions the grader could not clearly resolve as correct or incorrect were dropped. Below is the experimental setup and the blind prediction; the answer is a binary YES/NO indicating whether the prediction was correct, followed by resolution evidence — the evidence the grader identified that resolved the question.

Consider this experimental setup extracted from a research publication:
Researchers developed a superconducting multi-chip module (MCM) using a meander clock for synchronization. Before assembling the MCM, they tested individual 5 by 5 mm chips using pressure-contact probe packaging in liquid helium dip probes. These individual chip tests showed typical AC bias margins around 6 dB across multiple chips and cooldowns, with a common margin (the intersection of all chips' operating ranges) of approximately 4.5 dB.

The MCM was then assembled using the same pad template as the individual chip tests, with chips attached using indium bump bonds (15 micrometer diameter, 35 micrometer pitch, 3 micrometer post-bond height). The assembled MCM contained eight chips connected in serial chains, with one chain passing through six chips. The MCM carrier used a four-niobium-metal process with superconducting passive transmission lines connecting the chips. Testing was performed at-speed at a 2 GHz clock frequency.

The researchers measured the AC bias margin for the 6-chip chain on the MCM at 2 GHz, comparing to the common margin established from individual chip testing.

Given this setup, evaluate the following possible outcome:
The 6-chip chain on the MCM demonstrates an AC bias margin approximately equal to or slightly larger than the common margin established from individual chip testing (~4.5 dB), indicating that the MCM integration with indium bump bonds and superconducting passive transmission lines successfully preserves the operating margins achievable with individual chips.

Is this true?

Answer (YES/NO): YES